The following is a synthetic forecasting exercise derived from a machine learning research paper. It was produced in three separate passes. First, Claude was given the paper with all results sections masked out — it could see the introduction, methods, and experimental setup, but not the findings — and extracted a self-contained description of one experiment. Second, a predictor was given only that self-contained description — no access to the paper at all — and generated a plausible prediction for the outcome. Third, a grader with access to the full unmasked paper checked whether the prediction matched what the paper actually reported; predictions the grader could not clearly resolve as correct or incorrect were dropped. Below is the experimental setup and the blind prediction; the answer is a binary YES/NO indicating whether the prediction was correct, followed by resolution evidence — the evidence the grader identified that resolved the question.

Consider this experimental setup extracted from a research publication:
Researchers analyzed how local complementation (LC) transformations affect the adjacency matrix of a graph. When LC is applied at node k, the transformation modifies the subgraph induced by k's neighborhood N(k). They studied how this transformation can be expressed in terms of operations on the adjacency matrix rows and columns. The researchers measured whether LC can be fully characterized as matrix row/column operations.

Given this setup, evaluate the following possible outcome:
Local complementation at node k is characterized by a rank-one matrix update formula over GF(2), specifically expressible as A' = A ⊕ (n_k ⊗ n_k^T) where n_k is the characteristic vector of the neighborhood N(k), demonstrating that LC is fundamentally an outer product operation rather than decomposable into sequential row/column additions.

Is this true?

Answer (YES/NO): NO